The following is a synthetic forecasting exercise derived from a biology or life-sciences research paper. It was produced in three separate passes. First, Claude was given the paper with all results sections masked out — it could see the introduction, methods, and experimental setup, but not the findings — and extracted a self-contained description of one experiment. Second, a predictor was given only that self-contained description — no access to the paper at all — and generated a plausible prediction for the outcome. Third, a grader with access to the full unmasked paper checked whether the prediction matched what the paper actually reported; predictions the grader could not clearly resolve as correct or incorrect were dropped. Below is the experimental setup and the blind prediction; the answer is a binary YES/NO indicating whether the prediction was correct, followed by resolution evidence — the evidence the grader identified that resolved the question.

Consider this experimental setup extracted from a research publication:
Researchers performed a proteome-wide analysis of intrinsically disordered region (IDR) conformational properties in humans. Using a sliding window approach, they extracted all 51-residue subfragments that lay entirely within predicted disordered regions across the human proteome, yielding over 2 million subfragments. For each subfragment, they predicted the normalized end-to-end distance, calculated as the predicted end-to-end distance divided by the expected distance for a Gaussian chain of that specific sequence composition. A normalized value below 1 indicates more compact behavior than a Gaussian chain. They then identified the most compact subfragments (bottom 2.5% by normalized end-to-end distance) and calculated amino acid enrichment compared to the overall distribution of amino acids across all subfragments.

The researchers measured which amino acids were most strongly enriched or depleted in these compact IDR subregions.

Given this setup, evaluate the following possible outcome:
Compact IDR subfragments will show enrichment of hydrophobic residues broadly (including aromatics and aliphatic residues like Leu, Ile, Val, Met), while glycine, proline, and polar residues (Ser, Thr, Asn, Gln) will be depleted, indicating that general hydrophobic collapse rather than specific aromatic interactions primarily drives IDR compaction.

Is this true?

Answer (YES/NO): NO